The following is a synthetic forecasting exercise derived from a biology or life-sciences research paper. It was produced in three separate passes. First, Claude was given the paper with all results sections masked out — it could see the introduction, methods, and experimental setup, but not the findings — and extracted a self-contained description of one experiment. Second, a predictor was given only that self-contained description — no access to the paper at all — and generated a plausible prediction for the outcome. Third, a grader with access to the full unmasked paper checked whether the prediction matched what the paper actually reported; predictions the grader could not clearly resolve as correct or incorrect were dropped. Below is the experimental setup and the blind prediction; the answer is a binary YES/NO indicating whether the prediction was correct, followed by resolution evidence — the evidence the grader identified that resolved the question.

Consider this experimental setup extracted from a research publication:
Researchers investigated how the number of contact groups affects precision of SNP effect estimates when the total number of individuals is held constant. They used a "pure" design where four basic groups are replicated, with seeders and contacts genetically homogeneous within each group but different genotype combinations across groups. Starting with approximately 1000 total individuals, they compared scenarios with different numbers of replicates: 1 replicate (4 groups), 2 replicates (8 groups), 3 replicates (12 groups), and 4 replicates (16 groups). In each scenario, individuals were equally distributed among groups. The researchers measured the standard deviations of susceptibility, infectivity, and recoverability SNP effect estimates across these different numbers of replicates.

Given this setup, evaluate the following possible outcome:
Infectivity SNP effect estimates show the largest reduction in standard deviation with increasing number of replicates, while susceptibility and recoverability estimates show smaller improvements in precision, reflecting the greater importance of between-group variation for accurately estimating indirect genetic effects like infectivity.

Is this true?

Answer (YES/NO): NO